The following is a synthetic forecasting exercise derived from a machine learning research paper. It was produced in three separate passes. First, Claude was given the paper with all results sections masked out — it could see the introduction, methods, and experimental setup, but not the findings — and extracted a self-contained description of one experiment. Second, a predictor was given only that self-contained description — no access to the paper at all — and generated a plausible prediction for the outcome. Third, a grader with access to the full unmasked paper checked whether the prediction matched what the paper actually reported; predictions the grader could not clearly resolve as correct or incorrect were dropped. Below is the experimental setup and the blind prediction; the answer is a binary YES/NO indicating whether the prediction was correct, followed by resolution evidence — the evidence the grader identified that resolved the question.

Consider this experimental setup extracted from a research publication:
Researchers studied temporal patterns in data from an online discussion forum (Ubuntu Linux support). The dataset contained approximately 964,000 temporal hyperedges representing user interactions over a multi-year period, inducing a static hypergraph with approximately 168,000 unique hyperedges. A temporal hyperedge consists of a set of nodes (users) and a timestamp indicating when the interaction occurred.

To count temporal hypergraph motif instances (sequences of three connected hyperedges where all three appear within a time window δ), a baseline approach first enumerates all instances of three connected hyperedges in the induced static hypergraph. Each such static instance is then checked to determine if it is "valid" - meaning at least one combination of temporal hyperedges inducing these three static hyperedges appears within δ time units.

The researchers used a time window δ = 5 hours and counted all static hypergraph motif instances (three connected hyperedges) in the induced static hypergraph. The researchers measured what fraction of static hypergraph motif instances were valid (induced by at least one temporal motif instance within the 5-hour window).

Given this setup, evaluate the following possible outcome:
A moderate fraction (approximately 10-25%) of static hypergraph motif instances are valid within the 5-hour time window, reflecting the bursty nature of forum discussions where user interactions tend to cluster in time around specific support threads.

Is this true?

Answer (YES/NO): NO